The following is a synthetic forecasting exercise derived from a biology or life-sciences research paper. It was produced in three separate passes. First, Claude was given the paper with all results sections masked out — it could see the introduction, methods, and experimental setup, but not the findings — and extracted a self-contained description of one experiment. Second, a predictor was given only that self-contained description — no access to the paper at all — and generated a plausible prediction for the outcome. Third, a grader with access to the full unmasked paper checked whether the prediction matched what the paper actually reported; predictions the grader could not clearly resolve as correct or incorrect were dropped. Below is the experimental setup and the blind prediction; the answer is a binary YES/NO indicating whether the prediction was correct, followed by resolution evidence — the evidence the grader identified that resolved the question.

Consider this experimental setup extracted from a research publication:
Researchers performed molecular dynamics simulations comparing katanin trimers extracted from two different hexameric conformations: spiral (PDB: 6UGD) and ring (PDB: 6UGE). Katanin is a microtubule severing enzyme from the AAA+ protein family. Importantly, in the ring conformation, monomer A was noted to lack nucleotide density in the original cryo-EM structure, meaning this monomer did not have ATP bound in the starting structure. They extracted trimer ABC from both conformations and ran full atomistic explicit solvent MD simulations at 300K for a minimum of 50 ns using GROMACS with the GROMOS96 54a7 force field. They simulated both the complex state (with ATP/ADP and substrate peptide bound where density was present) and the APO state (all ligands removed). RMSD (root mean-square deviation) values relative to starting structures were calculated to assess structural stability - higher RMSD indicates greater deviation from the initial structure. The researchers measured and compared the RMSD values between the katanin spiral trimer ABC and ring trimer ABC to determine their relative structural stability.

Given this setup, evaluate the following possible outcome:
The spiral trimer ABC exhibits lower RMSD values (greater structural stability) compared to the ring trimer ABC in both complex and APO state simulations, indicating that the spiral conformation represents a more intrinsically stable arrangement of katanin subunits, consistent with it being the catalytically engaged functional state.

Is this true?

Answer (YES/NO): YES